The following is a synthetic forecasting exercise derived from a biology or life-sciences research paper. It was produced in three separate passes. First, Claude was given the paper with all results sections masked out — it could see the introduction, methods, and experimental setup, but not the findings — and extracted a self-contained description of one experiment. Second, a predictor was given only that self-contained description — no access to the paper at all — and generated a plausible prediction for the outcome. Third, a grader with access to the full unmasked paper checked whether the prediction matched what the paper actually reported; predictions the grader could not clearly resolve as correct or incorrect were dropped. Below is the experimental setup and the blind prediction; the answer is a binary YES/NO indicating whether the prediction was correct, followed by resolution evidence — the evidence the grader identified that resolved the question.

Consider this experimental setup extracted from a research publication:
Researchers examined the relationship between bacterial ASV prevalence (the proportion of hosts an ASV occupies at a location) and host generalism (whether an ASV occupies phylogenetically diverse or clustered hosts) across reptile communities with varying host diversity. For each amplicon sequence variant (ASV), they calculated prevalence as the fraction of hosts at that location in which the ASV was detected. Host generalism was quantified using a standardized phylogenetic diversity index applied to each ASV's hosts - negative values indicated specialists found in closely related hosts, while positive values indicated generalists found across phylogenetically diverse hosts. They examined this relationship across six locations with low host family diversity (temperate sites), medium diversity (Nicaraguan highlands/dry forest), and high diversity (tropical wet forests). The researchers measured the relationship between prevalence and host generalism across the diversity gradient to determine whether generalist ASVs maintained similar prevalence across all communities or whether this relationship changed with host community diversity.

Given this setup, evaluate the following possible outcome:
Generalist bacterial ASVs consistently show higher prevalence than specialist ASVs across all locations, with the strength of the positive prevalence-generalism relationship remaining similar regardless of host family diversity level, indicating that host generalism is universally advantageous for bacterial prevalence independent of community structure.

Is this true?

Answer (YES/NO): NO